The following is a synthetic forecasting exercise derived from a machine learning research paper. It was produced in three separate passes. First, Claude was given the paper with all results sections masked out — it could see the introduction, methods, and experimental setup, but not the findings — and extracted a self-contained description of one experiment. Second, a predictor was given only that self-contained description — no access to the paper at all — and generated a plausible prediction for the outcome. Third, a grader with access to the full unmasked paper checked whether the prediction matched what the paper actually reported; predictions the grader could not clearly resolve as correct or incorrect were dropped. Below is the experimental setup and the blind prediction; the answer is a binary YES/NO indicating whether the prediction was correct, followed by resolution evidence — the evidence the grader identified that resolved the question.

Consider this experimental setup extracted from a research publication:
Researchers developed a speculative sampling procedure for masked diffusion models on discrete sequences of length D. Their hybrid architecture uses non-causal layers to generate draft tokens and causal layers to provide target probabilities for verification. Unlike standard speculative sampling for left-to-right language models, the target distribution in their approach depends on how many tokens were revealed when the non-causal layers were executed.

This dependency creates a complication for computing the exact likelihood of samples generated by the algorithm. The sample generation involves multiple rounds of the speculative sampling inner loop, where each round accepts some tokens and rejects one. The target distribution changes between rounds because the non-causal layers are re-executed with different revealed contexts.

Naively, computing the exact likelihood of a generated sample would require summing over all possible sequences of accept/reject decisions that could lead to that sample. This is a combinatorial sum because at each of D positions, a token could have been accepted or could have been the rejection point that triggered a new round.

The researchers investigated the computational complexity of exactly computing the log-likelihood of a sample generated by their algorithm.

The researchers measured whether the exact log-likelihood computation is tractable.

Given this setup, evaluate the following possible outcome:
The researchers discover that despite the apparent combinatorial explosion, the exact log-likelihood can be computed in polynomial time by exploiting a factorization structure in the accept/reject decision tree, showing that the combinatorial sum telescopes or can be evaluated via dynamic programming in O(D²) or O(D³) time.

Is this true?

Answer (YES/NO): YES